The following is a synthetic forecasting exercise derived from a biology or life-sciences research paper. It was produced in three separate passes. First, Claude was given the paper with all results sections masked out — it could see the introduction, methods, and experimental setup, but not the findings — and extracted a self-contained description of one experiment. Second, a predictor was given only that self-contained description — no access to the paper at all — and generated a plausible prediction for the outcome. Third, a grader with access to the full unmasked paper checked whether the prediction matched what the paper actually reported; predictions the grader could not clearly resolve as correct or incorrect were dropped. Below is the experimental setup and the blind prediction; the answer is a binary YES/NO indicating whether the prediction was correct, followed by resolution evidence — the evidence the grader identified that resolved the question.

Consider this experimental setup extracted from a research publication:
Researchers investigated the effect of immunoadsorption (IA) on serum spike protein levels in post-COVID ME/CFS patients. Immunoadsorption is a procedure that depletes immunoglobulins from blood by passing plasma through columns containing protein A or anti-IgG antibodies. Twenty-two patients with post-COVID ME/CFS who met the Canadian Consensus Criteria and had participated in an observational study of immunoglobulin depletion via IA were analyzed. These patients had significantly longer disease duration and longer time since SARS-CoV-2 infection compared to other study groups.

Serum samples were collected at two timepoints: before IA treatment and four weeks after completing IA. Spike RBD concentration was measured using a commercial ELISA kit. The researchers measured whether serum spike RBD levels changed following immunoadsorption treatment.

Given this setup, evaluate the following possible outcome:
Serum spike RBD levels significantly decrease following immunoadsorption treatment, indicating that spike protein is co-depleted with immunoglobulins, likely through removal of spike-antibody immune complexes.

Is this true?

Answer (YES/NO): YES